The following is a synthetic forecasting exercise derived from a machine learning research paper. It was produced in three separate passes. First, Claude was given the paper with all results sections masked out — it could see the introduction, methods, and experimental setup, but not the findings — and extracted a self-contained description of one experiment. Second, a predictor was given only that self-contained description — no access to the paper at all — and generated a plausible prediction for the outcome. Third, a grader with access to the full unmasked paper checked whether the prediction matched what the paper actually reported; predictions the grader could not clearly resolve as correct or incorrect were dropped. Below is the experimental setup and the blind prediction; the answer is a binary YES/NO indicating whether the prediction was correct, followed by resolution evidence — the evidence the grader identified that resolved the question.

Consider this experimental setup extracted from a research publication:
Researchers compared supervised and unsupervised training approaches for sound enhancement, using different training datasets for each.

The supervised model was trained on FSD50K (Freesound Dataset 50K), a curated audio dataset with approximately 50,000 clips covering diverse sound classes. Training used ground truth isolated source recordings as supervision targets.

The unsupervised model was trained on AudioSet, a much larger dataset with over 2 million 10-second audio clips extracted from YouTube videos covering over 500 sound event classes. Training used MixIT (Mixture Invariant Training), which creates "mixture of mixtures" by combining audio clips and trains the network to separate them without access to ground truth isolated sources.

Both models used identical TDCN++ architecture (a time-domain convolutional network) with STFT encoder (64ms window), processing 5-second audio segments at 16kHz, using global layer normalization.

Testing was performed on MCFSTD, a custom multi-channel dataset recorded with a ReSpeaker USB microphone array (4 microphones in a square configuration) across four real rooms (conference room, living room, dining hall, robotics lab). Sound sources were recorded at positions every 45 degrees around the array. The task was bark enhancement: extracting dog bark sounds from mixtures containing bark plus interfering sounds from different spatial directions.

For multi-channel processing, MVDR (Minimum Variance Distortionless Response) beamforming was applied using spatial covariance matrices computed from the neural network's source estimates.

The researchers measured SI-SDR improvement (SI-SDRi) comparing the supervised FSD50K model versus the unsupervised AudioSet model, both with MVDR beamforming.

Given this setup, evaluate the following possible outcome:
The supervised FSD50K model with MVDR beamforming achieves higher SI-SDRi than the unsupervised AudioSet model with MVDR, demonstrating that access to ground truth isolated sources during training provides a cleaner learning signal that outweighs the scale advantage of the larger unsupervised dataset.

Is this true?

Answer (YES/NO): NO